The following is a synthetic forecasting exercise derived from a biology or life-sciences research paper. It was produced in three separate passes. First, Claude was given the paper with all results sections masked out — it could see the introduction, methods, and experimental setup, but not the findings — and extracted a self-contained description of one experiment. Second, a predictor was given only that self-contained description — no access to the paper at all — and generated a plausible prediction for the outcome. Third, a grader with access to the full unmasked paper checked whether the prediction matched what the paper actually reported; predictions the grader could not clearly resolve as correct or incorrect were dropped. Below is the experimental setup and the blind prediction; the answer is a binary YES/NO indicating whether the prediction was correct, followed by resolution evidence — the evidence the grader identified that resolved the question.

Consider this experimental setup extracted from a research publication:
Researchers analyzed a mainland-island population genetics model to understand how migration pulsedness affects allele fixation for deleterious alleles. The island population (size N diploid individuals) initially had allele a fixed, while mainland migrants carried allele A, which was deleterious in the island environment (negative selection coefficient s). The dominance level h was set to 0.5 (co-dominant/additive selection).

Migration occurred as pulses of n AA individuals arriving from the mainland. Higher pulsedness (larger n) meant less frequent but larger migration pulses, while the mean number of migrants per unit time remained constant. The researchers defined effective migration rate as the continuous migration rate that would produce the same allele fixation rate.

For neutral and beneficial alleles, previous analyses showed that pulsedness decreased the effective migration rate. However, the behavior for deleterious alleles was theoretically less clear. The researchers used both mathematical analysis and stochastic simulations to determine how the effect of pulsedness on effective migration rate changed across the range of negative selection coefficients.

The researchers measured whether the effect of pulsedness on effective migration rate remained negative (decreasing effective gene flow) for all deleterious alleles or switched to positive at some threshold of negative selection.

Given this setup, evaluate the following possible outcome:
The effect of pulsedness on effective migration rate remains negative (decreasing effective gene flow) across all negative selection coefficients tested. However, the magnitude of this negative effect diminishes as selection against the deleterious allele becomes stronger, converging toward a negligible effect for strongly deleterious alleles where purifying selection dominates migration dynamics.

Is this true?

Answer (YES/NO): NO